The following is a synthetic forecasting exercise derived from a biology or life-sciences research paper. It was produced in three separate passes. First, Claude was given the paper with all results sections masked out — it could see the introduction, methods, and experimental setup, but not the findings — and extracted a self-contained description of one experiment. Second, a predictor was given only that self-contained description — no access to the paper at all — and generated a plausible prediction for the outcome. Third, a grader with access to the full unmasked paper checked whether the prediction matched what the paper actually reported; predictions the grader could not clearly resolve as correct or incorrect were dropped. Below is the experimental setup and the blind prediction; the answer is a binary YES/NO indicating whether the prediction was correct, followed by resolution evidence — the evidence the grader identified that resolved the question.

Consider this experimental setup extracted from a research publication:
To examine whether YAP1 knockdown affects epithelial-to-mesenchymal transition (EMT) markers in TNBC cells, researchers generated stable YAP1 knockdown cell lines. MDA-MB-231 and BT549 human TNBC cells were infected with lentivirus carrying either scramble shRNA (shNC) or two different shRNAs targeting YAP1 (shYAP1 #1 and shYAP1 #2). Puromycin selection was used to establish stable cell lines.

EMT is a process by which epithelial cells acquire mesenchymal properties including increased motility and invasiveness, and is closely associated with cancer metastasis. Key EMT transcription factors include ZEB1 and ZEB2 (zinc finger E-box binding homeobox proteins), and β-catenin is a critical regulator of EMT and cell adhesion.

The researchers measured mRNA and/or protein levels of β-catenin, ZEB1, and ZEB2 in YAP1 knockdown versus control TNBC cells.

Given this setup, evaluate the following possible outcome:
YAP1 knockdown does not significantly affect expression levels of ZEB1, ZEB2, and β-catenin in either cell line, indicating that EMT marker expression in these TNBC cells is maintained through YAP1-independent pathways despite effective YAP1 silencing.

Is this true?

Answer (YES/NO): NO